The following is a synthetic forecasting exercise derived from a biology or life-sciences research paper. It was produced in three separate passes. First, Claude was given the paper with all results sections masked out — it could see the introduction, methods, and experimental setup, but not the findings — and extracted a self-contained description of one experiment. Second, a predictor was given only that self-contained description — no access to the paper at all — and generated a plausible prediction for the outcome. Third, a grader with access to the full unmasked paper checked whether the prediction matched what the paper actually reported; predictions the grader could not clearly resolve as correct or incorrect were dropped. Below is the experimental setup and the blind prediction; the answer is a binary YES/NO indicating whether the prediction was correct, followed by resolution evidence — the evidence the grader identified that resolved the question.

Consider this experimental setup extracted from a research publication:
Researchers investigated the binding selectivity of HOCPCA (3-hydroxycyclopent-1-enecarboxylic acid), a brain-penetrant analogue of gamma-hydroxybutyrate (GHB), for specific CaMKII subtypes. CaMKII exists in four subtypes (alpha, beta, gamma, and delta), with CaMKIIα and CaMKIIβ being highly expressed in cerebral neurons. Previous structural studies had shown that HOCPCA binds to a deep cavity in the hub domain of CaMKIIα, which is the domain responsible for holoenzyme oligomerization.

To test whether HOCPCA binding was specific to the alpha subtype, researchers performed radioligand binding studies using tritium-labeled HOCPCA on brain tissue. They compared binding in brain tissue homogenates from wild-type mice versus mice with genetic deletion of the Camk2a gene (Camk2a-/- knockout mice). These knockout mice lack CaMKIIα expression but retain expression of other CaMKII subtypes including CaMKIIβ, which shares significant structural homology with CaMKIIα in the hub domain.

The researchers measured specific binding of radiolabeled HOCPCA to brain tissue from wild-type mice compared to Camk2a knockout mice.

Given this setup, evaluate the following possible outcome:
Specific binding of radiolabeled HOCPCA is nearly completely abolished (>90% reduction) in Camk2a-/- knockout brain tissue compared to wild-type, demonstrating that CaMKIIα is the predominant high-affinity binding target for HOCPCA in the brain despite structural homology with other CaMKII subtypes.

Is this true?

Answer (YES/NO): YES